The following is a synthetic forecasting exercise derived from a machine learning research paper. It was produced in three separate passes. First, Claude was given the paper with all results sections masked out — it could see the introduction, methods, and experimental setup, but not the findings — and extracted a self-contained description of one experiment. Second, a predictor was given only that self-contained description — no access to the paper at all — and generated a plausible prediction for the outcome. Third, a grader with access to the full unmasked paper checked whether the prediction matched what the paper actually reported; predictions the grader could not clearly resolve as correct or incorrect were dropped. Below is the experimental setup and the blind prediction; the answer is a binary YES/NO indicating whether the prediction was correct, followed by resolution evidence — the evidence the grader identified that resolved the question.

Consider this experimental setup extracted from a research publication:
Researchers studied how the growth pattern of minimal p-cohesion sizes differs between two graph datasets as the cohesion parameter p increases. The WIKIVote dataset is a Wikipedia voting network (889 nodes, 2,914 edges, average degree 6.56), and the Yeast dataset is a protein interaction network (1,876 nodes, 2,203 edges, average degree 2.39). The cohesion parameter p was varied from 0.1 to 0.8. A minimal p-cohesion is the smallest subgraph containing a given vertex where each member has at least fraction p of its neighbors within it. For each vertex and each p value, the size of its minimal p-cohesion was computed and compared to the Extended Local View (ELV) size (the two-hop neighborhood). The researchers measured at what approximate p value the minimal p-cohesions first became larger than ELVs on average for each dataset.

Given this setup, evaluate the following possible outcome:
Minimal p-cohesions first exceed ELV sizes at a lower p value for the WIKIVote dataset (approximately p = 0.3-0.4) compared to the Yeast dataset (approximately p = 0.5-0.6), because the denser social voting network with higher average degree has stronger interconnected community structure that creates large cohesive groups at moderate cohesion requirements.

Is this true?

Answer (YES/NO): NO